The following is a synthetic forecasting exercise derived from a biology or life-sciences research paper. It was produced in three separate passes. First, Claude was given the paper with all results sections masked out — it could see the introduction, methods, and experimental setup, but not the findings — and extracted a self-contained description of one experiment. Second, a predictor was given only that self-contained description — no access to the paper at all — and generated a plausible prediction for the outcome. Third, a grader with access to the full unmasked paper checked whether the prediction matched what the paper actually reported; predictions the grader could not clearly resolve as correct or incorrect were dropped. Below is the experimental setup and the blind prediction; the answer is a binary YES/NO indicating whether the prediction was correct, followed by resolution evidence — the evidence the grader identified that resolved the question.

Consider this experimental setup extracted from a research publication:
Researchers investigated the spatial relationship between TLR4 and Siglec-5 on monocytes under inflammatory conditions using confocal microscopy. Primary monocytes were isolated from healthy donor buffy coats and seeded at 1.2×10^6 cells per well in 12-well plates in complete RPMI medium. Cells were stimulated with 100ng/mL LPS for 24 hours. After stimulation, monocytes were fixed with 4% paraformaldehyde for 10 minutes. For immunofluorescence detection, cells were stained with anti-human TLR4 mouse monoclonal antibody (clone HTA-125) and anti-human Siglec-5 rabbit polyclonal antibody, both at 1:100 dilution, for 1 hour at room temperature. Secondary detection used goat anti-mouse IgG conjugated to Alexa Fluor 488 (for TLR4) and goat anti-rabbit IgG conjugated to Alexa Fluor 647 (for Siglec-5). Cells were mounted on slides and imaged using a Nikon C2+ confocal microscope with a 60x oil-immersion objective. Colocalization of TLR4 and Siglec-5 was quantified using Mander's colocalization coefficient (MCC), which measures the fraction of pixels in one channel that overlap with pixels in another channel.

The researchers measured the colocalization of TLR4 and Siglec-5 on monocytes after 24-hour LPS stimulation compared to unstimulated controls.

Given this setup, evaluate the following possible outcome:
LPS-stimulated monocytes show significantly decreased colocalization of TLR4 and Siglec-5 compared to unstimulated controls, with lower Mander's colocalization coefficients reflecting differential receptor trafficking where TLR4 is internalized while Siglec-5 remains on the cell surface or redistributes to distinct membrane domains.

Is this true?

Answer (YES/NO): YES